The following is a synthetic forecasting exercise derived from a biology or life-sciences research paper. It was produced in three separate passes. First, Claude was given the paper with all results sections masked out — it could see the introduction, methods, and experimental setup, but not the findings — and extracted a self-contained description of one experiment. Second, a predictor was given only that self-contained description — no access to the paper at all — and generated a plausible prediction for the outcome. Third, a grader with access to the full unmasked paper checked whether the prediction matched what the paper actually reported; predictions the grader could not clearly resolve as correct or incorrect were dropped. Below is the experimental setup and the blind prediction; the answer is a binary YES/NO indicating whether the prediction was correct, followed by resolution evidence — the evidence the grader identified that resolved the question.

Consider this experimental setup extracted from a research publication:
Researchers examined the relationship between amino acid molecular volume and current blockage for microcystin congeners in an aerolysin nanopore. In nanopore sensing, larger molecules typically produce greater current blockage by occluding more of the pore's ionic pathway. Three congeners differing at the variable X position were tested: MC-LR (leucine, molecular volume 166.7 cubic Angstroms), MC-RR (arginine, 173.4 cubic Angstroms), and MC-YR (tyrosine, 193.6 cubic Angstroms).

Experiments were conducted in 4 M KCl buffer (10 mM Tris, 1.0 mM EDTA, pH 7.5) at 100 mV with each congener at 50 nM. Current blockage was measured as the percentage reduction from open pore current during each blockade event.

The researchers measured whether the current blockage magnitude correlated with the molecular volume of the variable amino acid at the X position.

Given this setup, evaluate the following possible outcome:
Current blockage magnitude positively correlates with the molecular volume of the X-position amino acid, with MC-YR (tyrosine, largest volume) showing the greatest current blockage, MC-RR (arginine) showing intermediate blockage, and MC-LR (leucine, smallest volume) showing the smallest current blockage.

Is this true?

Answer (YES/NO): NO